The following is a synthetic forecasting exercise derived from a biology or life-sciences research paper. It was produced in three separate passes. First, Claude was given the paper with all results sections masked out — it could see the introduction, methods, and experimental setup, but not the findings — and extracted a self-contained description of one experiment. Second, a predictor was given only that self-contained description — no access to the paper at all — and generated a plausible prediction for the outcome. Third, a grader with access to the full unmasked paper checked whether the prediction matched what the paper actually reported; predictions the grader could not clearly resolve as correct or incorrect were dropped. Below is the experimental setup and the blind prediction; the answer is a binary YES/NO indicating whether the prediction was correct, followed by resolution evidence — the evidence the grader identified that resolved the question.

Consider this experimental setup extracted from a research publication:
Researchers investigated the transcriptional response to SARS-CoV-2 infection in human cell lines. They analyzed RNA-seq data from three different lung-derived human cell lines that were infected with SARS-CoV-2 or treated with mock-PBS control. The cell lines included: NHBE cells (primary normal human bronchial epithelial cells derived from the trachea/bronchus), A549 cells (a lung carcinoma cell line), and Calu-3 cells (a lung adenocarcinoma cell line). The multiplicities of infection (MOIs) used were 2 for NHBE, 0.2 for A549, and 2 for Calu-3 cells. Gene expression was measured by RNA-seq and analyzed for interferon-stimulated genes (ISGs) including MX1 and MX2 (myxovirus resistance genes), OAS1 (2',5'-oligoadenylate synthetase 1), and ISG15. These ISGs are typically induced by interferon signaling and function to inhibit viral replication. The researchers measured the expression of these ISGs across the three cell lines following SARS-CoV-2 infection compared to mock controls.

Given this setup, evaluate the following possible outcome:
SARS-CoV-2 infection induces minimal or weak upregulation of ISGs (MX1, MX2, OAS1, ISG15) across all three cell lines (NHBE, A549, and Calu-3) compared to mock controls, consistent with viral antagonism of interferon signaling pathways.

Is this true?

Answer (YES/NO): NO